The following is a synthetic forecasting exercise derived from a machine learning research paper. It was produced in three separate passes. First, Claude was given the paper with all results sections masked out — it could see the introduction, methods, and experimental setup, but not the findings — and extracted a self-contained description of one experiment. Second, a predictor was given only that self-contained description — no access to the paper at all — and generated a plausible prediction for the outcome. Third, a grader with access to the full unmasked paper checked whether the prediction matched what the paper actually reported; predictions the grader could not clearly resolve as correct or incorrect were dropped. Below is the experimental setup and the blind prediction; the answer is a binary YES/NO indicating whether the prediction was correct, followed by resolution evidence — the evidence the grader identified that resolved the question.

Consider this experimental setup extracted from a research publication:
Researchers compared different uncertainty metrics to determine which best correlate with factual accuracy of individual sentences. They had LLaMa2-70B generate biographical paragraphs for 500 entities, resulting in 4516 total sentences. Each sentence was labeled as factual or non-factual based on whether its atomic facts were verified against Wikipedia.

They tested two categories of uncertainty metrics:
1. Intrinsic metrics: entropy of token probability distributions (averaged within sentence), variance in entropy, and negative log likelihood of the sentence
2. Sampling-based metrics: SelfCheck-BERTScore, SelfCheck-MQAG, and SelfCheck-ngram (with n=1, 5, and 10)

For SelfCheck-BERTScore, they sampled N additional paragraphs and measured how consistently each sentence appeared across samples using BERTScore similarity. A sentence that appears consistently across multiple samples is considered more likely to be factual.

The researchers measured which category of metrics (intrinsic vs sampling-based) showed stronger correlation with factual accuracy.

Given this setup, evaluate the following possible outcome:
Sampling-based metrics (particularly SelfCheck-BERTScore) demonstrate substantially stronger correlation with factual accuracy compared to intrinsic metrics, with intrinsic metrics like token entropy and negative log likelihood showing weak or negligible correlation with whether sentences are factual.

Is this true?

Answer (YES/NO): YES